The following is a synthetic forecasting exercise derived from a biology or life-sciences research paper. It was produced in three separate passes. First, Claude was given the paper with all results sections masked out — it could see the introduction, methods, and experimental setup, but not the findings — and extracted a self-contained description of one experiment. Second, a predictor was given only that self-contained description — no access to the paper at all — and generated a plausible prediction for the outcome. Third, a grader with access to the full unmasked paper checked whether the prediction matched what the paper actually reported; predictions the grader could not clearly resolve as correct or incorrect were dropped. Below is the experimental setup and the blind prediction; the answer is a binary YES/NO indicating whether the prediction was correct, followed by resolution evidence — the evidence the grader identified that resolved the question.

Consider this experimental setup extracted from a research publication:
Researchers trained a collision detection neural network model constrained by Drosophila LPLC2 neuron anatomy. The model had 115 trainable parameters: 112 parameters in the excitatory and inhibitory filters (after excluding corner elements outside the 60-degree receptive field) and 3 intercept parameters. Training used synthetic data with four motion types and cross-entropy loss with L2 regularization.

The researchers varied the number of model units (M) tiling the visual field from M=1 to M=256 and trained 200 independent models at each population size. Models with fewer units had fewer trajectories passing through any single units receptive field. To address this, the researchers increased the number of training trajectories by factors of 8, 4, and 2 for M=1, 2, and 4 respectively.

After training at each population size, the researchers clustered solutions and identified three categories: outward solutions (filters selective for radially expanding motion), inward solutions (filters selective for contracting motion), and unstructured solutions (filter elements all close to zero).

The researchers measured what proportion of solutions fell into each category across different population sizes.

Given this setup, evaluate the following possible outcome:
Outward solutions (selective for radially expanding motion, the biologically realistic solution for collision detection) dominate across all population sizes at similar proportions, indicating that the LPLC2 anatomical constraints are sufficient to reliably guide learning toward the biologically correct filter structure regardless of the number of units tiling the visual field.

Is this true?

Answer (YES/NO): NO